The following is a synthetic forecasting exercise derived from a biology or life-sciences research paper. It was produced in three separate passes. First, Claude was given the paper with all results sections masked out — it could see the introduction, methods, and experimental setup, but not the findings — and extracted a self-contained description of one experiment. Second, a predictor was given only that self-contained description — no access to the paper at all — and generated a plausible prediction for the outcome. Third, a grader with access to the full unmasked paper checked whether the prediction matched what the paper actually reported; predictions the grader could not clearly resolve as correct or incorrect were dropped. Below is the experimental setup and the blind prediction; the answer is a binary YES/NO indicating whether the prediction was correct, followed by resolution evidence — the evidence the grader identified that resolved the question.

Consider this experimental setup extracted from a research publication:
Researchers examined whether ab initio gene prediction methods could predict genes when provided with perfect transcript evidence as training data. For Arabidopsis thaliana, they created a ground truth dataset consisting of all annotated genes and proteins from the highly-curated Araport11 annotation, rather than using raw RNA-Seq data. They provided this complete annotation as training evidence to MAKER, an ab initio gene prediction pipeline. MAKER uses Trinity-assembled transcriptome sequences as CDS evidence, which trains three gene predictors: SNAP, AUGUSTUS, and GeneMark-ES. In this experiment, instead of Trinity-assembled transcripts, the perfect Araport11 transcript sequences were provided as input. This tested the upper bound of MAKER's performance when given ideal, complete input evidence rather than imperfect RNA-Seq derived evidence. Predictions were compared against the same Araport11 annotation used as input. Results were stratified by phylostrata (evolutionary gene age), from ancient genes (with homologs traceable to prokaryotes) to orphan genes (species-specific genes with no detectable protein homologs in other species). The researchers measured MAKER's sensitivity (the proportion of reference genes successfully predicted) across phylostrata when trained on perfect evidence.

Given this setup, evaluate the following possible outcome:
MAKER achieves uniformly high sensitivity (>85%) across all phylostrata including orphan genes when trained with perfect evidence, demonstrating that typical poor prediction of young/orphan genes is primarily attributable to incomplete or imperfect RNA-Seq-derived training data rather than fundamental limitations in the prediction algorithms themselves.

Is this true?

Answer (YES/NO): NO